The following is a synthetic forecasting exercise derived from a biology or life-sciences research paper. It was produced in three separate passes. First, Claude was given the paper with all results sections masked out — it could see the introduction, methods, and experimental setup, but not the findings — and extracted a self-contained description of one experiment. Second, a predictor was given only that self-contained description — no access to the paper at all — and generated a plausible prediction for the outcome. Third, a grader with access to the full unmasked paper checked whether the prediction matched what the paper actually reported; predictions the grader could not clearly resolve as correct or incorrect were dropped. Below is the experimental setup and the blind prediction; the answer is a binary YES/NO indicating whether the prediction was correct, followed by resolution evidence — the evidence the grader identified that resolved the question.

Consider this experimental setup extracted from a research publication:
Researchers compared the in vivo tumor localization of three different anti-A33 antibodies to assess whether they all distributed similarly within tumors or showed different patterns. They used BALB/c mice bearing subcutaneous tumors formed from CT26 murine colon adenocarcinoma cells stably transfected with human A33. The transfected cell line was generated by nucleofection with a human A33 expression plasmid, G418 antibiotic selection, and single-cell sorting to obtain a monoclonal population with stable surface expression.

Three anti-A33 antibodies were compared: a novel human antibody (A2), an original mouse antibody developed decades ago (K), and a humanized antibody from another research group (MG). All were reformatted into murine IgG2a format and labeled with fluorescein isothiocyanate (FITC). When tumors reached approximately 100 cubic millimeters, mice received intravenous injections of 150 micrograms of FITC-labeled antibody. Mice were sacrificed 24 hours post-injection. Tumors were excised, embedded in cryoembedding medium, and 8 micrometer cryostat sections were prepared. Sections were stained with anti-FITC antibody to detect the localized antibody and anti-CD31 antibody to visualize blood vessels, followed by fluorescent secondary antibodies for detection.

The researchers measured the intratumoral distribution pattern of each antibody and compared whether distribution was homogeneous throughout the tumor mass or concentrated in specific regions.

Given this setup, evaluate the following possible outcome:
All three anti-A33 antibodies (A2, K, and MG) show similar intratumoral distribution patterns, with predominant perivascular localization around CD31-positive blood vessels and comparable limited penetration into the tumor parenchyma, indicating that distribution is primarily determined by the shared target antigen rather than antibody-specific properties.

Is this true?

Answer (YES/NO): NO